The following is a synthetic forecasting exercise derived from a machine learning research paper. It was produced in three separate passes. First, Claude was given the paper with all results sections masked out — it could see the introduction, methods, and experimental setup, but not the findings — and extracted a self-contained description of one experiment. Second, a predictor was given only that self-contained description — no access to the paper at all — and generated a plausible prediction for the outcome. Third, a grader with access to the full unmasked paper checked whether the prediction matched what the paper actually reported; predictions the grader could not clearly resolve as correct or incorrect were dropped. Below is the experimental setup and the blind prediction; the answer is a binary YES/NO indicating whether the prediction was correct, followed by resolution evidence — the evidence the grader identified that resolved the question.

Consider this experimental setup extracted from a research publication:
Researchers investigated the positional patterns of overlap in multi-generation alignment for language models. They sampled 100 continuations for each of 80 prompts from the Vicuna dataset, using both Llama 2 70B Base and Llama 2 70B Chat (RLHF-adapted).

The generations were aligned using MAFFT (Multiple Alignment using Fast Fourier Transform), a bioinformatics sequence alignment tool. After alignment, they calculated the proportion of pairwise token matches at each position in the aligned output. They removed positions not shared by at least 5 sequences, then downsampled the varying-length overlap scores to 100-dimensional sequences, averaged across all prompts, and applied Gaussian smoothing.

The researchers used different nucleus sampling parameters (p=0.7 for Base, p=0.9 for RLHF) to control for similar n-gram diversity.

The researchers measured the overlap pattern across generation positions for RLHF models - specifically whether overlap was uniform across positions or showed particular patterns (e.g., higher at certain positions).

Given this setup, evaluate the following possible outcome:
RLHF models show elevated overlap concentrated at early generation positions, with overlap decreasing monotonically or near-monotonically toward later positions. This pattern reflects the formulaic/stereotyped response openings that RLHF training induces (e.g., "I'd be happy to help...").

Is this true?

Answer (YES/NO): NO